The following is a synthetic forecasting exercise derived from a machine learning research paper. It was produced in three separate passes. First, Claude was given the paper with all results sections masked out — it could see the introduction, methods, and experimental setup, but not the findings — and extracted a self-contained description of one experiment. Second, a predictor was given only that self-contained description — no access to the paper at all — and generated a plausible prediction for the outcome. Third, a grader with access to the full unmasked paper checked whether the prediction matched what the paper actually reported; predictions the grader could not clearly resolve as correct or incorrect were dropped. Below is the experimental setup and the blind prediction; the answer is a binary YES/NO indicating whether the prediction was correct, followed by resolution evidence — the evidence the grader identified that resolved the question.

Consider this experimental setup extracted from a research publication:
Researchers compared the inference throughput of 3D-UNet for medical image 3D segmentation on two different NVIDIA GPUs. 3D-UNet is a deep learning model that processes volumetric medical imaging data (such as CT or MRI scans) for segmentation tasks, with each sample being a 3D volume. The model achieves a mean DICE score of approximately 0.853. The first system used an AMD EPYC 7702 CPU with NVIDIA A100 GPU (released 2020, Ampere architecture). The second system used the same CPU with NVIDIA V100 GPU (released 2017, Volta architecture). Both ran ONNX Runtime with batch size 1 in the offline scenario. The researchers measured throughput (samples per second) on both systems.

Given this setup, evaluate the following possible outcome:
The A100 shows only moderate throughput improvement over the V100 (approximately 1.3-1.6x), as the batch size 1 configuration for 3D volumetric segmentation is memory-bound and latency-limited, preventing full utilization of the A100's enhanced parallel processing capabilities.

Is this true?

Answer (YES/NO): NO